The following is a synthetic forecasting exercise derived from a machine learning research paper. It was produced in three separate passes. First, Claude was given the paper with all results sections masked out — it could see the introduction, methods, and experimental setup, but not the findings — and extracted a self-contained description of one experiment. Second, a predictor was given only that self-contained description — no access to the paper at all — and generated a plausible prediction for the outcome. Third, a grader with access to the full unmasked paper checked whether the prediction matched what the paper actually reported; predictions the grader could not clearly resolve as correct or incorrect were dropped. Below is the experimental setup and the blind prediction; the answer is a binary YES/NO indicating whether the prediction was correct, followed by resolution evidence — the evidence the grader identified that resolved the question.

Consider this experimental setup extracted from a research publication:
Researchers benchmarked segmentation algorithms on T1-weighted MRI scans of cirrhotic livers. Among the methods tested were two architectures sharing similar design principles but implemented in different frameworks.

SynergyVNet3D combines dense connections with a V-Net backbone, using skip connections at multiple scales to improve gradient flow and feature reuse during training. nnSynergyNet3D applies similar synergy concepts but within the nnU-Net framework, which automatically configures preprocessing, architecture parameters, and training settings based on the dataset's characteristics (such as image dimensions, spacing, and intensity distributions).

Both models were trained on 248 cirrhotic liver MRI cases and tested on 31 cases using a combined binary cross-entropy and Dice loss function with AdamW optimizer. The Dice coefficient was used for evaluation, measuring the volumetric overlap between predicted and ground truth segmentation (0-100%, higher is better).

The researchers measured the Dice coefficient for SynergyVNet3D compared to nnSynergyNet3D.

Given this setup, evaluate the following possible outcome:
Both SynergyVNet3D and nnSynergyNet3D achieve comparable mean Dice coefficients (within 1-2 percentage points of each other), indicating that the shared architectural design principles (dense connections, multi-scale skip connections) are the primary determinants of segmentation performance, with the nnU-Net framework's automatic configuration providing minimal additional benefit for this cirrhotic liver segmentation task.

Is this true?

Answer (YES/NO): NO